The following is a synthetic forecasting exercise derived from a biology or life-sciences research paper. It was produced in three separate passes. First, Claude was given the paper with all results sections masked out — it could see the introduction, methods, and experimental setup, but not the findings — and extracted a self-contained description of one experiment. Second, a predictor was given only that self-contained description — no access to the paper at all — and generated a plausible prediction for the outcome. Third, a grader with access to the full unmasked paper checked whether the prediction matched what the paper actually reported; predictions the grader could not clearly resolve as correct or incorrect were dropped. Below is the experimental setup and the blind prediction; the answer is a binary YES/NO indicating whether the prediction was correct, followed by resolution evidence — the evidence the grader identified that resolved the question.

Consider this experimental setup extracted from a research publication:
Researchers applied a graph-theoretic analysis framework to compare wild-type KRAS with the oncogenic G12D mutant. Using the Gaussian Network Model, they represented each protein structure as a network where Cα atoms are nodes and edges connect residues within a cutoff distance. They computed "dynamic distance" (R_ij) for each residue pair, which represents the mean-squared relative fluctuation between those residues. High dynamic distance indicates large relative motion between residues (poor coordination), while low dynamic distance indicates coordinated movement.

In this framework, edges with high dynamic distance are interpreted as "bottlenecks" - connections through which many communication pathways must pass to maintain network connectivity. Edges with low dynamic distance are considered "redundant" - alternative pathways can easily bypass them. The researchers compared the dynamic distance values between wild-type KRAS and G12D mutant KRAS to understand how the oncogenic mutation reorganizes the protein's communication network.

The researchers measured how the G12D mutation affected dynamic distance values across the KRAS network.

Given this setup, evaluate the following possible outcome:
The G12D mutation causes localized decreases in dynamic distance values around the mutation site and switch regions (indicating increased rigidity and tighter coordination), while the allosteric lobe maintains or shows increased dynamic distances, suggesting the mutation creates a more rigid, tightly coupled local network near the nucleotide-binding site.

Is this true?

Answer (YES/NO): NO